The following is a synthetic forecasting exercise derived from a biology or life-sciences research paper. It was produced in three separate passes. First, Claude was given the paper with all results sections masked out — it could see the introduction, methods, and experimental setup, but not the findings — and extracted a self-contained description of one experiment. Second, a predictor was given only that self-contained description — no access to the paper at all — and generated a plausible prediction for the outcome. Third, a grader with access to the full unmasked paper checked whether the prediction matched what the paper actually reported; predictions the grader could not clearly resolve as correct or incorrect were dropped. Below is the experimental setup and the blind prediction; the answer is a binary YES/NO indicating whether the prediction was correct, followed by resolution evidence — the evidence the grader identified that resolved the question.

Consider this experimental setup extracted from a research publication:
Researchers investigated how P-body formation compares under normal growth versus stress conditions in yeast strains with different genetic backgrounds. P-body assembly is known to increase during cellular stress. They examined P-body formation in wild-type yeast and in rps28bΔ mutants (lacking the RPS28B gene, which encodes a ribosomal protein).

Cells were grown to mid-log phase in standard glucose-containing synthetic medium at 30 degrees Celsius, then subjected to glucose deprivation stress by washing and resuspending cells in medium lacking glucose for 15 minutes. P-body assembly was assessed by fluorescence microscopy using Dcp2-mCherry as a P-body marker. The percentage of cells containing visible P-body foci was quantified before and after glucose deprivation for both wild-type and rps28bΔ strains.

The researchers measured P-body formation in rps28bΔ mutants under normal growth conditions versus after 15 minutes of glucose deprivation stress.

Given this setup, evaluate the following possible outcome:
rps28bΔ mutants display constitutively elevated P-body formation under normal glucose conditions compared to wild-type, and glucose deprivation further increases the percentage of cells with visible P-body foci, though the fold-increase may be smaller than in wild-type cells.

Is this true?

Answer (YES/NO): NO